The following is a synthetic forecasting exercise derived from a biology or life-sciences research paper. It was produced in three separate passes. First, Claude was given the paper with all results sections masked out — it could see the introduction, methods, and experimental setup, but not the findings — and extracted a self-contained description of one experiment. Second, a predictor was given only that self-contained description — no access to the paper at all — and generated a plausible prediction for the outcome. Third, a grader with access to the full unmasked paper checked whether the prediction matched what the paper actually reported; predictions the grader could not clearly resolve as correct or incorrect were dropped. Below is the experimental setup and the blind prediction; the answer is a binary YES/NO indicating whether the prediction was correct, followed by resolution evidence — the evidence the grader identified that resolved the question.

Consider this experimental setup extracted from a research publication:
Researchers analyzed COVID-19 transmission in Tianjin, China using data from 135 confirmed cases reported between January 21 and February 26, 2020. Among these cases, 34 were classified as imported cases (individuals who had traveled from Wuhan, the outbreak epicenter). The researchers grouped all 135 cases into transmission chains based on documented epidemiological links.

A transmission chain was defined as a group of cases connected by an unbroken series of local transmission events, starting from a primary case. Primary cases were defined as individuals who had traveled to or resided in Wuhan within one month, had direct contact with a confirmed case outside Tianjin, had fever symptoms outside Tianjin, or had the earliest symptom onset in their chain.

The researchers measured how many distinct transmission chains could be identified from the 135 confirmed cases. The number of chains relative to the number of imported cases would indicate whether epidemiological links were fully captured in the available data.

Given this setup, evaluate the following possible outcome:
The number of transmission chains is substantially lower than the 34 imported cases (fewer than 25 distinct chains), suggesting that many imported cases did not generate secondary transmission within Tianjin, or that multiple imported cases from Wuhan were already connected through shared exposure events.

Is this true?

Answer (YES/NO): NO